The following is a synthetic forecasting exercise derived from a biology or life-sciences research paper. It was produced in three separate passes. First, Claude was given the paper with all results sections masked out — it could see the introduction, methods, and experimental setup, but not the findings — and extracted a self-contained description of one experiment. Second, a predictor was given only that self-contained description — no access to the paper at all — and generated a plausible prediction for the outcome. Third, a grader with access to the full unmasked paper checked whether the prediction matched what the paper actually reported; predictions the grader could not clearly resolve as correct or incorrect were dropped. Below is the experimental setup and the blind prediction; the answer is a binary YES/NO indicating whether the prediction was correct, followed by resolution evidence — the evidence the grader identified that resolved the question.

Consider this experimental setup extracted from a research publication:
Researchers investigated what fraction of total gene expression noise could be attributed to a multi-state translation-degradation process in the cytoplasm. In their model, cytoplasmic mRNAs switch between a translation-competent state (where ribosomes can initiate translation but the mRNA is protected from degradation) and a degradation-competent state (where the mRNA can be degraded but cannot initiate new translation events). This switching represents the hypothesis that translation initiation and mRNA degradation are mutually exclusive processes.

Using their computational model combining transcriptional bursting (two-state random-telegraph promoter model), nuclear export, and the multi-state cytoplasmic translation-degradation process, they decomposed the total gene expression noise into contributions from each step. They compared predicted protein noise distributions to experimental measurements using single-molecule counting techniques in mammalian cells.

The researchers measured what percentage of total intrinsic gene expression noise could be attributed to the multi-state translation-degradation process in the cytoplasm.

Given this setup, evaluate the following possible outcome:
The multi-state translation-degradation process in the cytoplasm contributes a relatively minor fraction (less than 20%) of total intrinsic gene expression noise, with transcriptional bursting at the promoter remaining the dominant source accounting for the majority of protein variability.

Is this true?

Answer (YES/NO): NO